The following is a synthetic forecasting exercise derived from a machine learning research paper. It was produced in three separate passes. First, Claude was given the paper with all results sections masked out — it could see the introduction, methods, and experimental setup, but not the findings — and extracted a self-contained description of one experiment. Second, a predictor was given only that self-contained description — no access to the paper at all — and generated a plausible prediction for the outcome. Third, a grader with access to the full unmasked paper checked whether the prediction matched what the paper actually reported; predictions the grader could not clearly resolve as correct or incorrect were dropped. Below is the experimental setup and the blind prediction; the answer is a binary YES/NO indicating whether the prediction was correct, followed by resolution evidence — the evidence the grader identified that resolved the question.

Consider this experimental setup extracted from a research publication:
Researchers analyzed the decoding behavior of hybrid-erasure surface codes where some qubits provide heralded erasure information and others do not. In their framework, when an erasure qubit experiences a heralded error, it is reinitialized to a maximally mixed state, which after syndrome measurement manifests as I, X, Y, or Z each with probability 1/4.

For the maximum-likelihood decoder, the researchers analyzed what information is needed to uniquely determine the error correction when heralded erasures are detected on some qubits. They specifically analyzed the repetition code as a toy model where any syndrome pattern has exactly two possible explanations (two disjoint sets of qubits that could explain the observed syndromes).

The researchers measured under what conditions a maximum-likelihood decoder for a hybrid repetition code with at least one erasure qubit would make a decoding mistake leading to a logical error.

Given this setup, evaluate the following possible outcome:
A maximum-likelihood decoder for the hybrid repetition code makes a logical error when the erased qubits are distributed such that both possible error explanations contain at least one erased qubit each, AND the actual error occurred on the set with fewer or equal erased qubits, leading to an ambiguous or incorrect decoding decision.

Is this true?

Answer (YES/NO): NO